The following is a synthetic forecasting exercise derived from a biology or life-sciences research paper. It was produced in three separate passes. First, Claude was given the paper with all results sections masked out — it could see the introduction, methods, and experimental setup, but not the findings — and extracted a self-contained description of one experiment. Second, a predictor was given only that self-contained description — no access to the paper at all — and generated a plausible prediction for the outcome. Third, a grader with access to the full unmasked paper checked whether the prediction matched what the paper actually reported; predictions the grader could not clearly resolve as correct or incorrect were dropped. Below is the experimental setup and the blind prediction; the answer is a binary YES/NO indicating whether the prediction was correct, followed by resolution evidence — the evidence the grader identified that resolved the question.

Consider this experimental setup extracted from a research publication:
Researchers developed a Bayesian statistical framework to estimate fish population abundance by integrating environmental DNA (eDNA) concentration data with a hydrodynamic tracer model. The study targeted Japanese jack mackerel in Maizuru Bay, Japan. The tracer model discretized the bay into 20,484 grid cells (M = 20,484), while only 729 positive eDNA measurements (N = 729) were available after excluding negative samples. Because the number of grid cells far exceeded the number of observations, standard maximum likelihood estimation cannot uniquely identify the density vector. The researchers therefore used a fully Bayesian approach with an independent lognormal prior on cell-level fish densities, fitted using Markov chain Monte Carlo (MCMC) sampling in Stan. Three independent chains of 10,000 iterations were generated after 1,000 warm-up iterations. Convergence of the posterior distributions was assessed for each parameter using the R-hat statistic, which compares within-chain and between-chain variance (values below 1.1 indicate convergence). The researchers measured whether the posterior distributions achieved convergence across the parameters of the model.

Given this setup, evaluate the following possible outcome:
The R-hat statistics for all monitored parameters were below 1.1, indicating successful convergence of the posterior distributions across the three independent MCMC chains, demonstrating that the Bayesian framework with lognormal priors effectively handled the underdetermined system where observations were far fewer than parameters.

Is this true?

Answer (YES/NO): NO